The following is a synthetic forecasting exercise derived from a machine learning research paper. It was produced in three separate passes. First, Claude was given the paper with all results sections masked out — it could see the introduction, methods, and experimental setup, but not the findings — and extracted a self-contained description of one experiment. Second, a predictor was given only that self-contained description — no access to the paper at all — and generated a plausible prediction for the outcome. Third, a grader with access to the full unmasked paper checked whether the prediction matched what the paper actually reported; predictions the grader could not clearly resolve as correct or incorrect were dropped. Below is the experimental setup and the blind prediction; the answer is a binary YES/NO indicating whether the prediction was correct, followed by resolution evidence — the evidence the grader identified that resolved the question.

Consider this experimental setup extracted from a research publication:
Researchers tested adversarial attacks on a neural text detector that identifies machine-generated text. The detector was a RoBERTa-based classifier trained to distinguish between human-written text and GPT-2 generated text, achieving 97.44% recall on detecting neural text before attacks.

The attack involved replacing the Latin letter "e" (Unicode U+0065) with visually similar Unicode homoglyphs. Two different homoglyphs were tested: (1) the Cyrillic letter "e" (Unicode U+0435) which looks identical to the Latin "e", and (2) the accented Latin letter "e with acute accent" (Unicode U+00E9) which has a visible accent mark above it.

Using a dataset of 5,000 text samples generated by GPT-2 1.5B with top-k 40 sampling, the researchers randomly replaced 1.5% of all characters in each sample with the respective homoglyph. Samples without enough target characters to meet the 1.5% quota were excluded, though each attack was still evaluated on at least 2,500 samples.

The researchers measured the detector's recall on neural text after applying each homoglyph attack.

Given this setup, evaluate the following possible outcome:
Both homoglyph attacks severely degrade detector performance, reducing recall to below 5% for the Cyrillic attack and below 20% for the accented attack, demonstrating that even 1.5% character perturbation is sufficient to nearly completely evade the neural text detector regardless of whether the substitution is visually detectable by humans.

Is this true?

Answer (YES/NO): NO